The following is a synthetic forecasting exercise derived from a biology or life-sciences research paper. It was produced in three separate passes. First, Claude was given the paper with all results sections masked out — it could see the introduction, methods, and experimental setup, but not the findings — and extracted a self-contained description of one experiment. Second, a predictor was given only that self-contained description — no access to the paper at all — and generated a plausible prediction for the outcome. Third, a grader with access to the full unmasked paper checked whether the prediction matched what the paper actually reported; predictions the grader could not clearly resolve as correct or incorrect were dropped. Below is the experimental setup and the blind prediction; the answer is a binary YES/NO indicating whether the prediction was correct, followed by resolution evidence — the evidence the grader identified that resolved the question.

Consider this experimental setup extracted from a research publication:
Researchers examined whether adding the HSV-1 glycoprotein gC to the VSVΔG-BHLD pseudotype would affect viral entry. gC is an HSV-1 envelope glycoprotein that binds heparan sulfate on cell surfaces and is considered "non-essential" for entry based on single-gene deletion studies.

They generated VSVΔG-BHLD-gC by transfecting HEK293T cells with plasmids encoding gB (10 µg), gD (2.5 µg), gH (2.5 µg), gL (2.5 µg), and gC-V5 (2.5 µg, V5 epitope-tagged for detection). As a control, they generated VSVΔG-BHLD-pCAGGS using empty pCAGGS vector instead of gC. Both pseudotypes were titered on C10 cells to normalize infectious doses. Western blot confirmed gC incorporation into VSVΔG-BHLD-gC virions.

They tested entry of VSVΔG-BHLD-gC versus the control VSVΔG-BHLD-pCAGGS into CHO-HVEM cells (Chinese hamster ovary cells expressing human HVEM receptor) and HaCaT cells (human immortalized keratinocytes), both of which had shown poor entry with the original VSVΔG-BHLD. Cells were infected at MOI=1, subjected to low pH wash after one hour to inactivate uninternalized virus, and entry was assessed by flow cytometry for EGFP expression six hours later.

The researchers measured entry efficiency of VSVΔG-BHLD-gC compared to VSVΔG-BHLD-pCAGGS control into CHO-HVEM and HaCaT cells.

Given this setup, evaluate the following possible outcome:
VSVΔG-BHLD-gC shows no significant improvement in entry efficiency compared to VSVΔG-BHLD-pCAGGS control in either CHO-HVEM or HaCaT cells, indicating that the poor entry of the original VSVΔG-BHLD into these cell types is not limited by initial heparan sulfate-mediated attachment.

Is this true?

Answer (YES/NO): NO